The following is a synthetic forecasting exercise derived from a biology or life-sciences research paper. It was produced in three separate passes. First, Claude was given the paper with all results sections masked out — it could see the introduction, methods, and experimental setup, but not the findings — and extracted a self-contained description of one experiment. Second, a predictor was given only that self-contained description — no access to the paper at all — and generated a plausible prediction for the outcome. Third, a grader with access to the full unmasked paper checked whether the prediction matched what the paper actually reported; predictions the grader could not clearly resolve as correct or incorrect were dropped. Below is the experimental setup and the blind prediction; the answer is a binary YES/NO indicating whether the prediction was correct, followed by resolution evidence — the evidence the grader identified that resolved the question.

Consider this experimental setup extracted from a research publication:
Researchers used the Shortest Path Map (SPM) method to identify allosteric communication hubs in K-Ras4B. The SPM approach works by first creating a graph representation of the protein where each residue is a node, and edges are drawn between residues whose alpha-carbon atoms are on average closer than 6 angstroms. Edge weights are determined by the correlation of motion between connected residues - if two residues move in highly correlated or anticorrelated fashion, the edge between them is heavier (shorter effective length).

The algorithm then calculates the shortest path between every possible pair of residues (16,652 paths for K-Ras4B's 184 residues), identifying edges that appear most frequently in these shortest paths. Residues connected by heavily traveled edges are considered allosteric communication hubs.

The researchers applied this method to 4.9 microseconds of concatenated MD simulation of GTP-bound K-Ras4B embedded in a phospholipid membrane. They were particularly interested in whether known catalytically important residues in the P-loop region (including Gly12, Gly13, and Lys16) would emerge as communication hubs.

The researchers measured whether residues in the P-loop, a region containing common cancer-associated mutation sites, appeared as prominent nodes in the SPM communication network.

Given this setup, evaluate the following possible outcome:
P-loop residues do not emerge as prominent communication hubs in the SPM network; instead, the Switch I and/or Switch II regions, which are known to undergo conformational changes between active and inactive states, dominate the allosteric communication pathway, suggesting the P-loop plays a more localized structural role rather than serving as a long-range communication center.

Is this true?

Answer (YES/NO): NO